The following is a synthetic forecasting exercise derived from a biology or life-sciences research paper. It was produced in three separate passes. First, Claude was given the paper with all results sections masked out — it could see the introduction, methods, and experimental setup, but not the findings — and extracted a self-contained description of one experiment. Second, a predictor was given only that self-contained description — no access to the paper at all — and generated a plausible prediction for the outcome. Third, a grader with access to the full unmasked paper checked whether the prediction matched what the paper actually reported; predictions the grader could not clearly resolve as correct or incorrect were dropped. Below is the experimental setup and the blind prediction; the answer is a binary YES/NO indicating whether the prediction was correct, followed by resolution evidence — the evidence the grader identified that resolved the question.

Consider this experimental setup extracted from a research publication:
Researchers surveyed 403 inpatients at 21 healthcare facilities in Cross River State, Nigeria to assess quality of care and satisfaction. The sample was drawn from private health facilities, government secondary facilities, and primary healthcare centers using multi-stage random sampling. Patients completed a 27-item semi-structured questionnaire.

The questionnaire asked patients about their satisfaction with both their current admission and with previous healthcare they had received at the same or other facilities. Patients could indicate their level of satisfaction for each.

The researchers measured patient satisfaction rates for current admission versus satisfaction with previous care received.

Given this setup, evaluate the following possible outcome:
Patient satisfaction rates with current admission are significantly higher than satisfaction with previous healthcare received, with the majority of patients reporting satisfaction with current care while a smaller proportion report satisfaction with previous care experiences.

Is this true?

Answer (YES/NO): NO